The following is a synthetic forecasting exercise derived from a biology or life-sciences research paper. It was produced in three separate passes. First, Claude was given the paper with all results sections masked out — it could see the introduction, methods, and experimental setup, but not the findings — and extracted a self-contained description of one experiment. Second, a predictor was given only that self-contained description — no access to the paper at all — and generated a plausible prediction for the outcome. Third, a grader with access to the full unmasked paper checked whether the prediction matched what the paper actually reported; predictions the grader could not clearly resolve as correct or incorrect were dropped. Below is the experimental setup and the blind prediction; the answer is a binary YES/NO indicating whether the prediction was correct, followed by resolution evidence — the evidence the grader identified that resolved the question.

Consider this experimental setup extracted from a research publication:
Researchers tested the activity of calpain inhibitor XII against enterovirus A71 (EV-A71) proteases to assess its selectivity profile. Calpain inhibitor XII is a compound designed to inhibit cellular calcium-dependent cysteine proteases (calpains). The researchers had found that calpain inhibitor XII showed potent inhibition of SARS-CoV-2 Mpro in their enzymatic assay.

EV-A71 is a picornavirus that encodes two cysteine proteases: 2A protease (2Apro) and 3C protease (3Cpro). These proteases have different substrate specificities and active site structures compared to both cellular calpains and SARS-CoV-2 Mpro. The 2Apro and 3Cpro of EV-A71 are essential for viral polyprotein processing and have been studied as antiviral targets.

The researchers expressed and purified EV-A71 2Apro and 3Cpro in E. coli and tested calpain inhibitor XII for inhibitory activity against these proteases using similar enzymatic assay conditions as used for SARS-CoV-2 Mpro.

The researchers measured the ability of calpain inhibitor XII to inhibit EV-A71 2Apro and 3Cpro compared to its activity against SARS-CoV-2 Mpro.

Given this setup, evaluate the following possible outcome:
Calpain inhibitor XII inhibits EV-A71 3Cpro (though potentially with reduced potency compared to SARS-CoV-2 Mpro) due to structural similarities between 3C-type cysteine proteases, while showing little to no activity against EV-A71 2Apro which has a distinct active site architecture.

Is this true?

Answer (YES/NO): NO